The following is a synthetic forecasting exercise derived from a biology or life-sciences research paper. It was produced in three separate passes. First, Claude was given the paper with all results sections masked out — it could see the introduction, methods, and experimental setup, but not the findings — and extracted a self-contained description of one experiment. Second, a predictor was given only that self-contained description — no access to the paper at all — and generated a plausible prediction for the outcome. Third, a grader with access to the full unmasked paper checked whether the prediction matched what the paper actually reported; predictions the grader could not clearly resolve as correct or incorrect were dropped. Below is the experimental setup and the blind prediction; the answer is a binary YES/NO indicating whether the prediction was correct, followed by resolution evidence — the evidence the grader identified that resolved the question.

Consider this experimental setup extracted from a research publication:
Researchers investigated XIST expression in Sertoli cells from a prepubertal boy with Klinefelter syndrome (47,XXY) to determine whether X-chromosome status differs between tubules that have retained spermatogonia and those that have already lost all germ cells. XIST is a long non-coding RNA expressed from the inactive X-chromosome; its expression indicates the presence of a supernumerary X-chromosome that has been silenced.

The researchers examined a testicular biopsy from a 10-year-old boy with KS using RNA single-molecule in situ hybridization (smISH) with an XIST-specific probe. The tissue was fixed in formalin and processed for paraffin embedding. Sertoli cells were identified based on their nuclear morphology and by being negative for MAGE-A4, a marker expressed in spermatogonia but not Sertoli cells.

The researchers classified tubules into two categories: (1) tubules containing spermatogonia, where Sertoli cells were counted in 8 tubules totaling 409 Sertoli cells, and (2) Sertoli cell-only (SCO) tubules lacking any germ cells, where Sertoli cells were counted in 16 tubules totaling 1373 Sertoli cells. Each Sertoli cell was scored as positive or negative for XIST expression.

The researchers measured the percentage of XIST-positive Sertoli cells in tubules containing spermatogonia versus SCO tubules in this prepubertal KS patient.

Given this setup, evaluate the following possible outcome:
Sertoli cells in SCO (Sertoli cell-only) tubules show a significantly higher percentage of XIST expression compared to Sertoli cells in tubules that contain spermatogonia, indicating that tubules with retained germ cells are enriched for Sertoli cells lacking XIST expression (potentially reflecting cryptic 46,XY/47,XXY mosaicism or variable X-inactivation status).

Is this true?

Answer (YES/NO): YES